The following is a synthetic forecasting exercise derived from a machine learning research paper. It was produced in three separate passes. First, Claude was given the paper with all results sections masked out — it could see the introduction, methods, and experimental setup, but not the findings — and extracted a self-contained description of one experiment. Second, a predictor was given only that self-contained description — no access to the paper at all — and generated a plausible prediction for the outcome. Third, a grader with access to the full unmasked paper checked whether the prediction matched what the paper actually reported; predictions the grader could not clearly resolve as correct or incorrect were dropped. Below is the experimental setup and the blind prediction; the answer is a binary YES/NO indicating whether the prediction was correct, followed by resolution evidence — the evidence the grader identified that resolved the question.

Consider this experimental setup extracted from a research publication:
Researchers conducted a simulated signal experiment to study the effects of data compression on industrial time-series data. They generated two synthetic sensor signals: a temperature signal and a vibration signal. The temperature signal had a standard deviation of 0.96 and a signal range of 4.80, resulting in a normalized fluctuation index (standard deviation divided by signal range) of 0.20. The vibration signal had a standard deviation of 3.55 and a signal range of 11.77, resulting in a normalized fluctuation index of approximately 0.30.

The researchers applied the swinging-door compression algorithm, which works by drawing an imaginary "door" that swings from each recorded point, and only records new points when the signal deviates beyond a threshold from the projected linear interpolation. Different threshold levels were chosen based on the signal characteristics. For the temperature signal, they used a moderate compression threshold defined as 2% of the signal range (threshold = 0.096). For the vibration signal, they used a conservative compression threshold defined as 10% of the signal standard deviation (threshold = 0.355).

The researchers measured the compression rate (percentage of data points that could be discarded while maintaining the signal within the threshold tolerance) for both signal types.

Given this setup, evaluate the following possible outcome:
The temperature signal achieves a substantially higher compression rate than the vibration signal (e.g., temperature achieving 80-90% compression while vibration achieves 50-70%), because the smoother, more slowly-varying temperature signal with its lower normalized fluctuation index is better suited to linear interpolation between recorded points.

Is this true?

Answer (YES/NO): NO